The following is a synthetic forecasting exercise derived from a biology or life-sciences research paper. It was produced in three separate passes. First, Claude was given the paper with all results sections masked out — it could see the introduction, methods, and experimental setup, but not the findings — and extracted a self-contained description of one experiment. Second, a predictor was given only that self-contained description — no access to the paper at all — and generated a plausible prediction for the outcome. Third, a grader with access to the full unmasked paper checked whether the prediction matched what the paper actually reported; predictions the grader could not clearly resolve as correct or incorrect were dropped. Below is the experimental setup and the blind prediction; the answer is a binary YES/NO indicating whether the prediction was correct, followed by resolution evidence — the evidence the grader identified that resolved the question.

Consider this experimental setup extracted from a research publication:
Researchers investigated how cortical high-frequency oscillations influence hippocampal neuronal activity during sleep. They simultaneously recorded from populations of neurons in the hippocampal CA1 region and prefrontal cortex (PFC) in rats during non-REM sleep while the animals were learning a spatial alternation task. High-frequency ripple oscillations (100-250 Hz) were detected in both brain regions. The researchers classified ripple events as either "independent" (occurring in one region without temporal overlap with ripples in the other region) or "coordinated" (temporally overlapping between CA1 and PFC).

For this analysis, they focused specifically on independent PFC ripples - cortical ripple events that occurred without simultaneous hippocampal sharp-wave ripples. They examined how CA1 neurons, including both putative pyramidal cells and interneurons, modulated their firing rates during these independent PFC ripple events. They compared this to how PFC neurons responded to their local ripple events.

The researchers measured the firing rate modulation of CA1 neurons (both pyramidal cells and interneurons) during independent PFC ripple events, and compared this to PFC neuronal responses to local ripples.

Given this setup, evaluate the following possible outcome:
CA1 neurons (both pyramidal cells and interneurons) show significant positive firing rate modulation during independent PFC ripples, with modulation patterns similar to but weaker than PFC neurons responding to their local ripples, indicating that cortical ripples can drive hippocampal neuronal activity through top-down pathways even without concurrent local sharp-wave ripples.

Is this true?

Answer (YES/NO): NO